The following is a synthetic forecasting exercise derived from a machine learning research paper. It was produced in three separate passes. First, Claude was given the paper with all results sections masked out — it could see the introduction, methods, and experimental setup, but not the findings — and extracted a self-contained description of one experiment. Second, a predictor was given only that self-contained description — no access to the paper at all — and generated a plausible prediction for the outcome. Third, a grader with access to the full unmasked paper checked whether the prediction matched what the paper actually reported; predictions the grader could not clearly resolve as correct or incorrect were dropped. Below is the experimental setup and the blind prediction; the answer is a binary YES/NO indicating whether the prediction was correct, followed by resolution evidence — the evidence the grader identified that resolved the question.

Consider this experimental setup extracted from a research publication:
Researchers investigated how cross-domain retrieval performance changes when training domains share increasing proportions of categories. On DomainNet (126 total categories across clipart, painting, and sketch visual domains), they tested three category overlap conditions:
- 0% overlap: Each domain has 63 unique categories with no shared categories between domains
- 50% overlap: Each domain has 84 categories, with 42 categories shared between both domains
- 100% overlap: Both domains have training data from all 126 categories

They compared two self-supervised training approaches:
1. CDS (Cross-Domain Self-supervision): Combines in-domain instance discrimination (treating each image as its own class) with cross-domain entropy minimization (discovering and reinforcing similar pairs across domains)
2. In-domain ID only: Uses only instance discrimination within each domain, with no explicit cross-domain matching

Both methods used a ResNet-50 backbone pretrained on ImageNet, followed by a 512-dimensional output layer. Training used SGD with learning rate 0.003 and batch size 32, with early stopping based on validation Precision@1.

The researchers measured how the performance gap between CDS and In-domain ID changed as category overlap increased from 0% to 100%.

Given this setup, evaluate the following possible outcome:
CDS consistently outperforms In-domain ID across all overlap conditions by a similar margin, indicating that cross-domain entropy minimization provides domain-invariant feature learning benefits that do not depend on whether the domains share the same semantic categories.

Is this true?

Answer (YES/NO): NO